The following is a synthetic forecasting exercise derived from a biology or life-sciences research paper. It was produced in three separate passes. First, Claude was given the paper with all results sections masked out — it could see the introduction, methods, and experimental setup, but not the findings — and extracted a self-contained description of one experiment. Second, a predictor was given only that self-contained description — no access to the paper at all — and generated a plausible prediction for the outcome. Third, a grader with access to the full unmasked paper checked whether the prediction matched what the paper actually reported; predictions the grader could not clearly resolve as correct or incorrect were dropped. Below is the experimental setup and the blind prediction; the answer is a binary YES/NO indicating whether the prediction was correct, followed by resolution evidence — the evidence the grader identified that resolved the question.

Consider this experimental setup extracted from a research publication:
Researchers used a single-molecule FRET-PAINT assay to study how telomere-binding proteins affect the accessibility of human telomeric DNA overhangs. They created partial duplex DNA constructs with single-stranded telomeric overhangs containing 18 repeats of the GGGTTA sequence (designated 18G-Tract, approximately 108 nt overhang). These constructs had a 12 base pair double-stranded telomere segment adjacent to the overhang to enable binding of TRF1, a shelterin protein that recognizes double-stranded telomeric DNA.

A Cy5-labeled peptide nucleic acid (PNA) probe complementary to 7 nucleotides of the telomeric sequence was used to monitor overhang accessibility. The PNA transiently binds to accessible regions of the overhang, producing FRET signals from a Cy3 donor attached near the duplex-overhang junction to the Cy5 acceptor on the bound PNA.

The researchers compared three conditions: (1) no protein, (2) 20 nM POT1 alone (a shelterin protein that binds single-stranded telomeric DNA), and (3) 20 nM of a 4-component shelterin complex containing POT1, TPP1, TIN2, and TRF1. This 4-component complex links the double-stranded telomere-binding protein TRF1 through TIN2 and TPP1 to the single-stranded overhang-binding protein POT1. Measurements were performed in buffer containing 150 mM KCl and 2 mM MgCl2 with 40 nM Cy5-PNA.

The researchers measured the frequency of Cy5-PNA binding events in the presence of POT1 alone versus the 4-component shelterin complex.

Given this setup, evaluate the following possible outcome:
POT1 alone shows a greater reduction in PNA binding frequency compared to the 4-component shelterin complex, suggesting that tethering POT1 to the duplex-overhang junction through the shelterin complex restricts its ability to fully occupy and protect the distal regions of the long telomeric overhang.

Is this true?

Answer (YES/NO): NO